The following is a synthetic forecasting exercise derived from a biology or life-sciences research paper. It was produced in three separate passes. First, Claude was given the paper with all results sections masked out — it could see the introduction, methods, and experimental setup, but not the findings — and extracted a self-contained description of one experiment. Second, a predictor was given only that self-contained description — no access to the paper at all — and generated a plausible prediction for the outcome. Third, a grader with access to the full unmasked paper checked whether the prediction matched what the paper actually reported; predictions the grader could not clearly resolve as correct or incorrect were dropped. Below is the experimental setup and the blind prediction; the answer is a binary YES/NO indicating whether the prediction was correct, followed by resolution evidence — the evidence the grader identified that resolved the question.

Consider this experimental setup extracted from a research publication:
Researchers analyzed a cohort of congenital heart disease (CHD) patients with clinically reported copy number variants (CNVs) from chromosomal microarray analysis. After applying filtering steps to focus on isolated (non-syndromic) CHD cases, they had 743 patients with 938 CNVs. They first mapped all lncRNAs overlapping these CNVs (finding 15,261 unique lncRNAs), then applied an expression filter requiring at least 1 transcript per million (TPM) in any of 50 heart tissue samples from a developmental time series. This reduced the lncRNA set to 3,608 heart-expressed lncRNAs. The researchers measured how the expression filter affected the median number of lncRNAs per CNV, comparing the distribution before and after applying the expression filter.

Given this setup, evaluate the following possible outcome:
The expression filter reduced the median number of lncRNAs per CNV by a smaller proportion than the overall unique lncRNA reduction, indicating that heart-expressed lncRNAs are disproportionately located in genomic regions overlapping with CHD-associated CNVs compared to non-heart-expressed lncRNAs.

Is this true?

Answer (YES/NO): NO